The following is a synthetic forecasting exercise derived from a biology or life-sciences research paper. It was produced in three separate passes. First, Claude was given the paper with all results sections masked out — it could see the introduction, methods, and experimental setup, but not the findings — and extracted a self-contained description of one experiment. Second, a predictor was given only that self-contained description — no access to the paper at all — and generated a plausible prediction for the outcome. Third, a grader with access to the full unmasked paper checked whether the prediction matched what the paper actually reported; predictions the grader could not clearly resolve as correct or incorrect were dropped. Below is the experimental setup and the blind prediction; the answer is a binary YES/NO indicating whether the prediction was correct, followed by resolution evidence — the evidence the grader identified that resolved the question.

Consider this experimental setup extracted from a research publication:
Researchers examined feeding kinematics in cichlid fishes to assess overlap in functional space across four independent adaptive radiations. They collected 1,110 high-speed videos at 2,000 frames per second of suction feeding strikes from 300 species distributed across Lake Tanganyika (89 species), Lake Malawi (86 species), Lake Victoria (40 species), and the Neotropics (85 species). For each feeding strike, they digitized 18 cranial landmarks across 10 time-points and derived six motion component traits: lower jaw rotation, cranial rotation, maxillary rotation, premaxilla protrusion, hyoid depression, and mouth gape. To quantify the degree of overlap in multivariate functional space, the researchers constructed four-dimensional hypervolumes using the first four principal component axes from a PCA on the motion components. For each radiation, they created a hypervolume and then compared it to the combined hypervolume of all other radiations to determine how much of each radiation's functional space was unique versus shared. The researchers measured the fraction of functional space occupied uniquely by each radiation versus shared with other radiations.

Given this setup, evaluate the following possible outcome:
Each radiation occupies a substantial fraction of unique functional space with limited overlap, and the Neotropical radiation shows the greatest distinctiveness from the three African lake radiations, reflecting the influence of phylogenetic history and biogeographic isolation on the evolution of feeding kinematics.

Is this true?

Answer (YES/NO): NO